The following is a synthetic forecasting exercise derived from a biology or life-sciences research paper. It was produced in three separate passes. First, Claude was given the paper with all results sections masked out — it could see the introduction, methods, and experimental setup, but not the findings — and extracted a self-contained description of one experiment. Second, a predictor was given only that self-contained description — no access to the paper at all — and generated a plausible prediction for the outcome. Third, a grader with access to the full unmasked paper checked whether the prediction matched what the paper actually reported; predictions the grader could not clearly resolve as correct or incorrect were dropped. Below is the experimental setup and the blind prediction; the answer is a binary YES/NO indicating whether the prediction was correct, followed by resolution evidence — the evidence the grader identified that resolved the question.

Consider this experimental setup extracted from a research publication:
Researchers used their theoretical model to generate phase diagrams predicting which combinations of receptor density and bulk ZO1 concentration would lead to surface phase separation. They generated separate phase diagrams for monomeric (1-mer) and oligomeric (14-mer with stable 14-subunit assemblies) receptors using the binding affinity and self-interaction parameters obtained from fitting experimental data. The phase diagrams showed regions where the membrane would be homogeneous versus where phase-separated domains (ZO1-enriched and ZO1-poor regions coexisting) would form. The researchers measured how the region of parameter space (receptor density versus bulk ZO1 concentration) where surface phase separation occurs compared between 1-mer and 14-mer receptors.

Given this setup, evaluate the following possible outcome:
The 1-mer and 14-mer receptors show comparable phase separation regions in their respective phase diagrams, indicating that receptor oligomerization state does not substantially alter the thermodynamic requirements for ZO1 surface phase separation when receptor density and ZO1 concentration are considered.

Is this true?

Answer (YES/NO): NO